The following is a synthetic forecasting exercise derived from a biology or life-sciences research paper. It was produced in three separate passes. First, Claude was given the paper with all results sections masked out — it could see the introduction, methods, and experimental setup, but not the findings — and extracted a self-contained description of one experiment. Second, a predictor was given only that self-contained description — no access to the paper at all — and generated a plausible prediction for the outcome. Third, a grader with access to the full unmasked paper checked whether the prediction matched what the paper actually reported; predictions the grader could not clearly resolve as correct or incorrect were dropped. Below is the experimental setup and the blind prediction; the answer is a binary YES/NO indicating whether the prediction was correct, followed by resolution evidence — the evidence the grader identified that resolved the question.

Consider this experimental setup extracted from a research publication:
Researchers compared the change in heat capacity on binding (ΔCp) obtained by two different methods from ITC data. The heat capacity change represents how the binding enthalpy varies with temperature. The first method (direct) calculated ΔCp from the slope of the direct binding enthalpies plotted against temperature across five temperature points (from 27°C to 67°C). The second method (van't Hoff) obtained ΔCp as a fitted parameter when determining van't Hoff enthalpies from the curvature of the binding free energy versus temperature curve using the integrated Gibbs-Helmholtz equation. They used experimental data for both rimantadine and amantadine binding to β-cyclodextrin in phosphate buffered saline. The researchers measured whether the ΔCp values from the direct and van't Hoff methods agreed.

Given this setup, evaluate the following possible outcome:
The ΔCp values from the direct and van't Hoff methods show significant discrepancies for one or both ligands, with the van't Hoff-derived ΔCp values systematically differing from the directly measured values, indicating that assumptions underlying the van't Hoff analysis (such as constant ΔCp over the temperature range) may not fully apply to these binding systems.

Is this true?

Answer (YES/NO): NO